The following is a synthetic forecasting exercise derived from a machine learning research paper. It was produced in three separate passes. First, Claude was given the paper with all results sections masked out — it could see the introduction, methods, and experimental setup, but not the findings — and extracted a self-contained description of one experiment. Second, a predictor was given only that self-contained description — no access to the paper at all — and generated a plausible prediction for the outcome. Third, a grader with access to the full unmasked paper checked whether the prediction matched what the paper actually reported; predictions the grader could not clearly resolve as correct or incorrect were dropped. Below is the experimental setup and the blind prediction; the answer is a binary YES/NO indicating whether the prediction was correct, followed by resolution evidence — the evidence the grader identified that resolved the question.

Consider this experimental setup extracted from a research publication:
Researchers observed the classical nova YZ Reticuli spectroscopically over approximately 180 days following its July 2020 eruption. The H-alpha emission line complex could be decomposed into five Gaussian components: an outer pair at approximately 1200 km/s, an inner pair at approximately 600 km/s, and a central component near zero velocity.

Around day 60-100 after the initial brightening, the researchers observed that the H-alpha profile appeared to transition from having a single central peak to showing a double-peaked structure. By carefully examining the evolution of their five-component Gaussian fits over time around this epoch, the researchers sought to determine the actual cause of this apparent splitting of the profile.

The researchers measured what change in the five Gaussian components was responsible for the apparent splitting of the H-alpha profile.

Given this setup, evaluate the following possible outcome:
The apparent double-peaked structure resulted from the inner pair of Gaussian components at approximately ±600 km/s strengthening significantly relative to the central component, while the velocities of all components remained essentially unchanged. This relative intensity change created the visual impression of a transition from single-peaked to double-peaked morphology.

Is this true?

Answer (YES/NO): NO